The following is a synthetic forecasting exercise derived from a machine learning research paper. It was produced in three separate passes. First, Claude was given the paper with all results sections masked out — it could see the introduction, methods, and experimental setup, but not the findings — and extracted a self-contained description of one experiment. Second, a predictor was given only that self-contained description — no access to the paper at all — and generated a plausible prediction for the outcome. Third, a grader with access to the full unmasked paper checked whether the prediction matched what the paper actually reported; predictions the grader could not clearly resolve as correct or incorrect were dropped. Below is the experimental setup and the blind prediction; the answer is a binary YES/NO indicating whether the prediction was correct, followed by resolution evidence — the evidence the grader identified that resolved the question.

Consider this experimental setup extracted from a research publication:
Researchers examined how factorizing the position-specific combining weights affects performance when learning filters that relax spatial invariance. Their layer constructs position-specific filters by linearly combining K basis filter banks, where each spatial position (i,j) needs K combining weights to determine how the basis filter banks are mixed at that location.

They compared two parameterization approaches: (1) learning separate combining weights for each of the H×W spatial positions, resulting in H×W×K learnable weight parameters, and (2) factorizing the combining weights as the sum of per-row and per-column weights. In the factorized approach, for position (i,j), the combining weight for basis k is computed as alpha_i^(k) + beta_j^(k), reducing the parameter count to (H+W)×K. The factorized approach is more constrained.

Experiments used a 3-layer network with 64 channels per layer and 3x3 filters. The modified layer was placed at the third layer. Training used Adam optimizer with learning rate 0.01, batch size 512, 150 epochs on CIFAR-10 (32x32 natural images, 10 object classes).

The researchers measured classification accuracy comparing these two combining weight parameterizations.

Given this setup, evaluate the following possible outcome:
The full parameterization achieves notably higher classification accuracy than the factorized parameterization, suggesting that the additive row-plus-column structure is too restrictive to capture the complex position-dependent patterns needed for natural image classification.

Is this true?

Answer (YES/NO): NO